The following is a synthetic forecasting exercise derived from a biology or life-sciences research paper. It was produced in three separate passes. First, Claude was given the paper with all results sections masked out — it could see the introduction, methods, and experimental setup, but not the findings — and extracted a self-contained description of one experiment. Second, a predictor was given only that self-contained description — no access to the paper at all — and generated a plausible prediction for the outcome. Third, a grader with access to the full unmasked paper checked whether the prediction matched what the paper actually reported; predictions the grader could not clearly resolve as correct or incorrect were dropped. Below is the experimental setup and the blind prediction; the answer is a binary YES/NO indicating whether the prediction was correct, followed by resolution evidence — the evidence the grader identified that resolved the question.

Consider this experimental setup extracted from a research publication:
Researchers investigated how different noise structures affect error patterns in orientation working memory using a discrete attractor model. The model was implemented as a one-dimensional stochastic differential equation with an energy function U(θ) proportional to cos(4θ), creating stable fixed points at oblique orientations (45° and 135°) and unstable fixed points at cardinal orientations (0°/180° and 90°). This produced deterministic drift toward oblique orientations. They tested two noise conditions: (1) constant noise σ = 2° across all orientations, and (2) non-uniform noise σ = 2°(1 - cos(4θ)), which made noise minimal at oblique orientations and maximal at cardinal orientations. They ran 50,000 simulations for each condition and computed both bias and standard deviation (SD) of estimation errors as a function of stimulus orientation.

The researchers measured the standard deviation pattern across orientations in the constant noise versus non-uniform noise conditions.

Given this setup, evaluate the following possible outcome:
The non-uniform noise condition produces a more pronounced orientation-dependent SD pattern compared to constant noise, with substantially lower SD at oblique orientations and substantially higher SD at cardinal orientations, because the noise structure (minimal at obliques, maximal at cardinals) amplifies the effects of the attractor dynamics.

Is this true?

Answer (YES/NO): NO